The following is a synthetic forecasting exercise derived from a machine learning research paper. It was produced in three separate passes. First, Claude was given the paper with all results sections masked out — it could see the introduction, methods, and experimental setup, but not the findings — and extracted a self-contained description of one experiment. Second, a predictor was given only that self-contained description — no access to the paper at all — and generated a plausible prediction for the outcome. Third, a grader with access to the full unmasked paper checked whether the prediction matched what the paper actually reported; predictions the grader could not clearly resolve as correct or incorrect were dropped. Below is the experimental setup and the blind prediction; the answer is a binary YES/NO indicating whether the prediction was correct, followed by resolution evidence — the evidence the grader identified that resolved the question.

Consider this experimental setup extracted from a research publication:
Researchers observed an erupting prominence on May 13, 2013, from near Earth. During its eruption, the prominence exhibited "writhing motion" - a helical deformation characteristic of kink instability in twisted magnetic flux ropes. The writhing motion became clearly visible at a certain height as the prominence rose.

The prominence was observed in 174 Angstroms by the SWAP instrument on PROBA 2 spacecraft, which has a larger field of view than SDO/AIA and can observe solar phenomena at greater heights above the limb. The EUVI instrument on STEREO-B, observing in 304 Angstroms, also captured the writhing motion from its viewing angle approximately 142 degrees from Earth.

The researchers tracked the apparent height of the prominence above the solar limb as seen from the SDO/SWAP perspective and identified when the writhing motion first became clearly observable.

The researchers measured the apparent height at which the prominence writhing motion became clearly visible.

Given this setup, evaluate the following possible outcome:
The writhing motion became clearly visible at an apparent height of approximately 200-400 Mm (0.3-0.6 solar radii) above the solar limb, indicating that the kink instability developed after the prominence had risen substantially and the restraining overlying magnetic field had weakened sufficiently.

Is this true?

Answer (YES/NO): NO